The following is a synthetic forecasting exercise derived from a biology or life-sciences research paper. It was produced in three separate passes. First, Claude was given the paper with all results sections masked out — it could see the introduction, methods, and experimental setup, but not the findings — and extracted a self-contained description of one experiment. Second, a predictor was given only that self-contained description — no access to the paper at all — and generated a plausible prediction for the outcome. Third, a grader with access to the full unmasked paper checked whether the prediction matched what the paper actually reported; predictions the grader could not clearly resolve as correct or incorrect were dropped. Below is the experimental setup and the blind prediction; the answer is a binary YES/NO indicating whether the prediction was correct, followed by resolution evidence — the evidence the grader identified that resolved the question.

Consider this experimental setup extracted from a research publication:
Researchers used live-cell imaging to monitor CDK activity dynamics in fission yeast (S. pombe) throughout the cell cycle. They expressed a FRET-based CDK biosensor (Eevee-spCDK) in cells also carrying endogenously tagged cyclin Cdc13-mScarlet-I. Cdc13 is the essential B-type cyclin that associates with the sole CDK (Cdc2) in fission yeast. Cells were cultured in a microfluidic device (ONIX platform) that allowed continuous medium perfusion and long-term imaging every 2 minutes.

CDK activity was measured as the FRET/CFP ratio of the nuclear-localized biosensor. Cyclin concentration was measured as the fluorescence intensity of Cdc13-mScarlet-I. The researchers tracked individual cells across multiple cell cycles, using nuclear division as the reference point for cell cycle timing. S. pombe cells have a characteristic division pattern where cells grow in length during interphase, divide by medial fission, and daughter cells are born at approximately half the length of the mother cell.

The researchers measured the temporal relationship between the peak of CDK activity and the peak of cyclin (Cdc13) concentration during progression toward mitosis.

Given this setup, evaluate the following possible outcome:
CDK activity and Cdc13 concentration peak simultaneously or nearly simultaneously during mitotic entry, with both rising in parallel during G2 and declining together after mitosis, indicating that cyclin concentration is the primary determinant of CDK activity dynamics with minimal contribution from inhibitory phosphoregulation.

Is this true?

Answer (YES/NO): NO